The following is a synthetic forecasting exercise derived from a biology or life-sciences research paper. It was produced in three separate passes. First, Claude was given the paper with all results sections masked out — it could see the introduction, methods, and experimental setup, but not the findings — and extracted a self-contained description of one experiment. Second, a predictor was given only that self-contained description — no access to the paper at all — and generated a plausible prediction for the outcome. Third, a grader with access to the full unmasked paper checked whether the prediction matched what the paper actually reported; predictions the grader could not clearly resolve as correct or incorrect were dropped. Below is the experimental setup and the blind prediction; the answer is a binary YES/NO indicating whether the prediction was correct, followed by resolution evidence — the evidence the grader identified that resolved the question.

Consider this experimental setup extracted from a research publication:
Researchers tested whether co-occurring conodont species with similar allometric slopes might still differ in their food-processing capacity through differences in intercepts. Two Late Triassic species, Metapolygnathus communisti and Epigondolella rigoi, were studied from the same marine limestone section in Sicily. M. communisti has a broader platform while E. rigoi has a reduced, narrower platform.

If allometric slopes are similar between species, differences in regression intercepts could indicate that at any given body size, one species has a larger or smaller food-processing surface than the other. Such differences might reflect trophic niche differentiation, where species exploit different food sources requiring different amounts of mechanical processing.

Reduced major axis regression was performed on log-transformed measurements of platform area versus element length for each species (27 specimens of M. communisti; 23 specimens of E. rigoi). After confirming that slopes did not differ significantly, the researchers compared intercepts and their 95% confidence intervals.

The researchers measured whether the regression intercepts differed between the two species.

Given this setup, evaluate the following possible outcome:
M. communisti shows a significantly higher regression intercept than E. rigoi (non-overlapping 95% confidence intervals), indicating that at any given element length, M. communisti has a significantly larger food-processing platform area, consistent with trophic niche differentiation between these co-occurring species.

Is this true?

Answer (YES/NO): NO